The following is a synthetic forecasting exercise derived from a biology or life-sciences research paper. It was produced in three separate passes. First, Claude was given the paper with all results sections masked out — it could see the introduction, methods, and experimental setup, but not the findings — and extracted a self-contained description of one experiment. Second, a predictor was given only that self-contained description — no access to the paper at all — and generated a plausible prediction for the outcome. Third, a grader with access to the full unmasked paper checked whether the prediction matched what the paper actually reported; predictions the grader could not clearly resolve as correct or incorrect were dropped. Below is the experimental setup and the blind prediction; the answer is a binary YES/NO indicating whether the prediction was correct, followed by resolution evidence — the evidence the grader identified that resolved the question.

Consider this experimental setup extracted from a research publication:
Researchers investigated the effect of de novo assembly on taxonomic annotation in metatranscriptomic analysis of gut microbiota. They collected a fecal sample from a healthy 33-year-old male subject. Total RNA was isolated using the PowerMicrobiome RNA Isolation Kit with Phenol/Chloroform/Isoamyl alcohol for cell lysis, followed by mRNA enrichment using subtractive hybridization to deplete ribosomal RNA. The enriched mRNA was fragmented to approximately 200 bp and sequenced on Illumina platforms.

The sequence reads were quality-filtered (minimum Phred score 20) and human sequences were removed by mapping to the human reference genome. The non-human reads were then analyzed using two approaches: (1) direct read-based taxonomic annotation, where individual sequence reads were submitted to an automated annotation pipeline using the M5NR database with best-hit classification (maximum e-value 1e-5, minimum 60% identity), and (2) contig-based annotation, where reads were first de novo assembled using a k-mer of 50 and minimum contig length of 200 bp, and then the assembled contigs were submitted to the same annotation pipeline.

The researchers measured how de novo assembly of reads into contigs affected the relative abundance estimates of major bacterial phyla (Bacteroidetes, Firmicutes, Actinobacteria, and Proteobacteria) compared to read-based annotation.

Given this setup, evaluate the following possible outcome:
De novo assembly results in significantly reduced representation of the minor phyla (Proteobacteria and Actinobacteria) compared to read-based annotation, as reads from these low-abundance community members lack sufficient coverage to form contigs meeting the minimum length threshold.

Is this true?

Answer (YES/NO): NO